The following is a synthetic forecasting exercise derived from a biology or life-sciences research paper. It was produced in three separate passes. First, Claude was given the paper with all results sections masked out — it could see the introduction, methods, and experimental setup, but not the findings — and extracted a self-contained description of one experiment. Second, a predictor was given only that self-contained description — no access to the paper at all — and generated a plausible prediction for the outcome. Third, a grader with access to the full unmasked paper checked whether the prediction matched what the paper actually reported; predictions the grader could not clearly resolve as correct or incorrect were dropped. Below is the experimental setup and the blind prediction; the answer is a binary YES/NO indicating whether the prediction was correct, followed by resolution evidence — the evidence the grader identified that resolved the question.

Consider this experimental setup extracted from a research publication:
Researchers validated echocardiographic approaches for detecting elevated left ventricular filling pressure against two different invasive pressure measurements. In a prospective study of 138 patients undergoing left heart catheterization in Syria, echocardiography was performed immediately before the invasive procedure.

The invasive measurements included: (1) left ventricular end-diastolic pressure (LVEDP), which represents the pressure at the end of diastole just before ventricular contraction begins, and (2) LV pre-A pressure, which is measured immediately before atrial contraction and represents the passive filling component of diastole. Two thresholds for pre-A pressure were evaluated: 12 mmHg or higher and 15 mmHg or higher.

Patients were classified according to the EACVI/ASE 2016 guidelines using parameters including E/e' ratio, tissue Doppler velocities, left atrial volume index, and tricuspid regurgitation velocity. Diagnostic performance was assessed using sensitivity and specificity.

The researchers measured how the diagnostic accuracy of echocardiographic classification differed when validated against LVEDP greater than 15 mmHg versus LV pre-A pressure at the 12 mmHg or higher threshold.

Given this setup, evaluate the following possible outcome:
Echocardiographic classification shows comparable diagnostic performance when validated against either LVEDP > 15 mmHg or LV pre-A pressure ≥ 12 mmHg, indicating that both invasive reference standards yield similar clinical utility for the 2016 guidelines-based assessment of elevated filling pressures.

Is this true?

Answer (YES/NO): NO